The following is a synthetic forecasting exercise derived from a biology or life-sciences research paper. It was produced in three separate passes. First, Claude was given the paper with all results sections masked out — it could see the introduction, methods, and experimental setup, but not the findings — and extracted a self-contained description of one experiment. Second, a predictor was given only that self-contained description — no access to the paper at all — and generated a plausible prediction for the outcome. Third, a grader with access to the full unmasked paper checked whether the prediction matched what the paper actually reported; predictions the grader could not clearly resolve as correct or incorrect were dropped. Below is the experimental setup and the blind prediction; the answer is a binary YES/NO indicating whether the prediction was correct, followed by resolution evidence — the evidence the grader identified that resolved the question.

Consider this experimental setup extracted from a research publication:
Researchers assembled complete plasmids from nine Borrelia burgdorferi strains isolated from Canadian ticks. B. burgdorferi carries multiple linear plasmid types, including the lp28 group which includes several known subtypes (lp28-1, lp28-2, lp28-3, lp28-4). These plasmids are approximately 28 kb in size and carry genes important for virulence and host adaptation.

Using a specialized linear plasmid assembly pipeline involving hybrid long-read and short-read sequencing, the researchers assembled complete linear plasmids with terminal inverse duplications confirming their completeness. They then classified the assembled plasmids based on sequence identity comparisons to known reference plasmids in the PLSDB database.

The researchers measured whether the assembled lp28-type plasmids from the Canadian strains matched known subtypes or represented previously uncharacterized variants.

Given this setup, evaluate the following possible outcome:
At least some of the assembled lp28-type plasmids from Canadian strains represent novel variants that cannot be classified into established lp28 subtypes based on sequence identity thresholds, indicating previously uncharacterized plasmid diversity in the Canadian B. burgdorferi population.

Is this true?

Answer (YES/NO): YES